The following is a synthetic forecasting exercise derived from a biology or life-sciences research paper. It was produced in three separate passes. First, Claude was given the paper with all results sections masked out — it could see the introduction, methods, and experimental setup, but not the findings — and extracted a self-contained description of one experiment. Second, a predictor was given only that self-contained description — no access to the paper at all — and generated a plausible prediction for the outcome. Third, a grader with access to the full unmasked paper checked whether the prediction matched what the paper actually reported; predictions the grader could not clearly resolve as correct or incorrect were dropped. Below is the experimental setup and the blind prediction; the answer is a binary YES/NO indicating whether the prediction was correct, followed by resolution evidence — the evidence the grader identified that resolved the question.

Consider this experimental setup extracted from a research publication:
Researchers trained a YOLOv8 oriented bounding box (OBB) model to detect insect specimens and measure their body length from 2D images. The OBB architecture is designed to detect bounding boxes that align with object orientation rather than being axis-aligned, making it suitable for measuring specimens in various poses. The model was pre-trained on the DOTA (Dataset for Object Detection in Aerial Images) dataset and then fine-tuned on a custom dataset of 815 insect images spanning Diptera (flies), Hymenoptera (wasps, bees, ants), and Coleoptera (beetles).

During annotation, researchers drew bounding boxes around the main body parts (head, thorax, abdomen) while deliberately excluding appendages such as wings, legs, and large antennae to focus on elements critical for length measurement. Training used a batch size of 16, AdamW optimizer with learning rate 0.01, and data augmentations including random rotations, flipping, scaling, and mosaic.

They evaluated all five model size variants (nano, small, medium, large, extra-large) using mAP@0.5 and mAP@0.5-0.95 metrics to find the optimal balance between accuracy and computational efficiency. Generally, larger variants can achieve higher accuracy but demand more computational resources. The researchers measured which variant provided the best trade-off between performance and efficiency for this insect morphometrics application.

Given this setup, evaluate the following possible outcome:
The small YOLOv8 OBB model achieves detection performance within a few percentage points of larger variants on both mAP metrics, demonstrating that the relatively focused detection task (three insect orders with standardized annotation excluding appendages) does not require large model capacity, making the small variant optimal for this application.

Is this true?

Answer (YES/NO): NO